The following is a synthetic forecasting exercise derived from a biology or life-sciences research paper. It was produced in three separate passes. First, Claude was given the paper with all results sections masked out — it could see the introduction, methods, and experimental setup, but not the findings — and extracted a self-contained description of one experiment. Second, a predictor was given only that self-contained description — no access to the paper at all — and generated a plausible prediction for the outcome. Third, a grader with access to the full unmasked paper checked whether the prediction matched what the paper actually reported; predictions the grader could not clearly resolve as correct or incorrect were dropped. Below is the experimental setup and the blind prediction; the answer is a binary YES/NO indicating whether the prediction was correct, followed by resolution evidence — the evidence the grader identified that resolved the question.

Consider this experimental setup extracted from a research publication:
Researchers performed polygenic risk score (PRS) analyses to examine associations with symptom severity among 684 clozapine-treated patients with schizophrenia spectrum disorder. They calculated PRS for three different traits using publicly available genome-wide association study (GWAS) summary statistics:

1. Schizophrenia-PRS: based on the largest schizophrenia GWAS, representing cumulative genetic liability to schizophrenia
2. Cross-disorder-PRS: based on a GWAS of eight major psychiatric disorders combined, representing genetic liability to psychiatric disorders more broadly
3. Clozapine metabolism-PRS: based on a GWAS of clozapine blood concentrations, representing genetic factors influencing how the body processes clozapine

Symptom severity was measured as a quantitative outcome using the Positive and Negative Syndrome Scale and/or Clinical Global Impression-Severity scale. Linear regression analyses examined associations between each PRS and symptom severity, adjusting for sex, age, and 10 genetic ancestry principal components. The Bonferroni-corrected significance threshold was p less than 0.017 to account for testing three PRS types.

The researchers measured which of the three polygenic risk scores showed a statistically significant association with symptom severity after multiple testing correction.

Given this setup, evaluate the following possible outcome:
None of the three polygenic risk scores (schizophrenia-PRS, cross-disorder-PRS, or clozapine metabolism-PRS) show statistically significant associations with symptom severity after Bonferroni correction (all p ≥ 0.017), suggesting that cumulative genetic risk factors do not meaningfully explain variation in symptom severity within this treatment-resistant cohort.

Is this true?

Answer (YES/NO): NO